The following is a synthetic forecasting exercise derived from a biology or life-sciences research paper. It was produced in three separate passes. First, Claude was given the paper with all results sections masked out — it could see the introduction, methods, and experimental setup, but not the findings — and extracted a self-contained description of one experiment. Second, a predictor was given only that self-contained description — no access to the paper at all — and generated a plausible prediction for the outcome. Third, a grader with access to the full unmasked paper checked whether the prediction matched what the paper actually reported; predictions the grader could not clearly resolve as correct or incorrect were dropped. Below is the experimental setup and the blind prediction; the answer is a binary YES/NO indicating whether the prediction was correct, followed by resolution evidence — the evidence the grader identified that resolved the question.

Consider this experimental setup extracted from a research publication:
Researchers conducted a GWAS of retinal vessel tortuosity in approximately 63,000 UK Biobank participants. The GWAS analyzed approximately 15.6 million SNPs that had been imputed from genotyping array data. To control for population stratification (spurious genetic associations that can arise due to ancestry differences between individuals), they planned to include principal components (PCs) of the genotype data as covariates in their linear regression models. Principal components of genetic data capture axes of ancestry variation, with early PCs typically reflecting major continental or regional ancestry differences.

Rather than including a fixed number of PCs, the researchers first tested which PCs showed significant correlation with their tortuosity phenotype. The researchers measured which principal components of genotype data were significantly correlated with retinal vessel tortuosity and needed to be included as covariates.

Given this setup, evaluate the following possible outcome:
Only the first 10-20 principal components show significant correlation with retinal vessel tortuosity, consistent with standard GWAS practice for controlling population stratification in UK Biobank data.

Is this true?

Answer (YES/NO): NO